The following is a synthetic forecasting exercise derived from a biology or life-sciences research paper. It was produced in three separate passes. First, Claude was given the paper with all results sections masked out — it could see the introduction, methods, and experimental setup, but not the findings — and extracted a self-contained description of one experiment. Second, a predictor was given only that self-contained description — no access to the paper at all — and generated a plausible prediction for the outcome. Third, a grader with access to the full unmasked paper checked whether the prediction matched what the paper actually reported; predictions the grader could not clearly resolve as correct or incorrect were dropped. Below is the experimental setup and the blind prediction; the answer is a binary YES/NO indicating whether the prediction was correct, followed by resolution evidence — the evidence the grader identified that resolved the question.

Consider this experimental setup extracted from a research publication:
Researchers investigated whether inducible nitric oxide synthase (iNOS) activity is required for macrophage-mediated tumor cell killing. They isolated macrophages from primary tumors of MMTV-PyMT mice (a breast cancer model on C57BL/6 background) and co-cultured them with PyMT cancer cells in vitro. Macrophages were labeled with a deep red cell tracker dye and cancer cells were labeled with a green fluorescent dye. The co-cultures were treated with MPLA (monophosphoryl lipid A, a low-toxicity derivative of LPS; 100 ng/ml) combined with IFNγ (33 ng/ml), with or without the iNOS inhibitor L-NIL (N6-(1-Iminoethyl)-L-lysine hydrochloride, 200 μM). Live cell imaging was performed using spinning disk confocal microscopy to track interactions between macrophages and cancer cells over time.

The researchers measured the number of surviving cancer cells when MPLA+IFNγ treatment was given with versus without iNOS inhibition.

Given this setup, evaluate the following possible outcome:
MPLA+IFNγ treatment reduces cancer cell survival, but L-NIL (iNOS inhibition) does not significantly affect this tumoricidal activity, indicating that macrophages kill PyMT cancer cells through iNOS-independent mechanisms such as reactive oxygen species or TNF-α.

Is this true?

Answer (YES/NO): NO